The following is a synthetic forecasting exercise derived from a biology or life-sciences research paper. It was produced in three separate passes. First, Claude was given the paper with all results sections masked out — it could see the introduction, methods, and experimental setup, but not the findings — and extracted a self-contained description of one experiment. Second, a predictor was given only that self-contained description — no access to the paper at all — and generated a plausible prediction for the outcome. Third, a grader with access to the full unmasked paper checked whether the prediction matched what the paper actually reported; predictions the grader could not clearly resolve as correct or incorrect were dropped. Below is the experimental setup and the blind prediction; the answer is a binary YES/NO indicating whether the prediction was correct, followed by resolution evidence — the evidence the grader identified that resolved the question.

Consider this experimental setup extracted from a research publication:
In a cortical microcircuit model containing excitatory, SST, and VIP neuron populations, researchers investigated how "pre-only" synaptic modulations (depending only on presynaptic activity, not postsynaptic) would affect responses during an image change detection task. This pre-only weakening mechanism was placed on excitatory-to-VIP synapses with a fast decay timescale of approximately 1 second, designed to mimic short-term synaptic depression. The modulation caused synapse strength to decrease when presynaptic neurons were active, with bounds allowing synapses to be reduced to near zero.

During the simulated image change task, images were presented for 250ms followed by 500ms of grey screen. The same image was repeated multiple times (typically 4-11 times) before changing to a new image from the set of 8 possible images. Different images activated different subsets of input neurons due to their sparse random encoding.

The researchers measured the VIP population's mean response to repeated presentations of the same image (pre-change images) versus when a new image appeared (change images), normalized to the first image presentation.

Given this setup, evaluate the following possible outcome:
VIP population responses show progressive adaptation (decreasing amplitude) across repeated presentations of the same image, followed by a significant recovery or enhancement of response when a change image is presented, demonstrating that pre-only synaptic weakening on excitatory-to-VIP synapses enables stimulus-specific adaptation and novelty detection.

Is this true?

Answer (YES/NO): YES